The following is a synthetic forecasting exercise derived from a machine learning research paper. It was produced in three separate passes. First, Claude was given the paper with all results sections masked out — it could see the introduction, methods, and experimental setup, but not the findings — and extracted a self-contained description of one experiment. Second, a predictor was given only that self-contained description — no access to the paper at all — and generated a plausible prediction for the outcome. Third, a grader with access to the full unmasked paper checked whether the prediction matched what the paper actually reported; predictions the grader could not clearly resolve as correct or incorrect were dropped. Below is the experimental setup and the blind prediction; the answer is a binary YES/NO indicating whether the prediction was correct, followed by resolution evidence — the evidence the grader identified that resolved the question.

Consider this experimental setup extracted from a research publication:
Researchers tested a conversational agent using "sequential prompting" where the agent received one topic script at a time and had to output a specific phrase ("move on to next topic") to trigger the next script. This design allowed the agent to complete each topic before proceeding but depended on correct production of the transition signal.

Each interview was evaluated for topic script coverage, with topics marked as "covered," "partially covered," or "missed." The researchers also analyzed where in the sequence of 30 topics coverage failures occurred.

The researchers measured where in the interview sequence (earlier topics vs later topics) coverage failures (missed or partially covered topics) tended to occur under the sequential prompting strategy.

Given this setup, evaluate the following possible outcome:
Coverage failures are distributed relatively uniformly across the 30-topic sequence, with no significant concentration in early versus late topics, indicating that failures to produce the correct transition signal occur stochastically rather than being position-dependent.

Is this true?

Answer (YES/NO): NO